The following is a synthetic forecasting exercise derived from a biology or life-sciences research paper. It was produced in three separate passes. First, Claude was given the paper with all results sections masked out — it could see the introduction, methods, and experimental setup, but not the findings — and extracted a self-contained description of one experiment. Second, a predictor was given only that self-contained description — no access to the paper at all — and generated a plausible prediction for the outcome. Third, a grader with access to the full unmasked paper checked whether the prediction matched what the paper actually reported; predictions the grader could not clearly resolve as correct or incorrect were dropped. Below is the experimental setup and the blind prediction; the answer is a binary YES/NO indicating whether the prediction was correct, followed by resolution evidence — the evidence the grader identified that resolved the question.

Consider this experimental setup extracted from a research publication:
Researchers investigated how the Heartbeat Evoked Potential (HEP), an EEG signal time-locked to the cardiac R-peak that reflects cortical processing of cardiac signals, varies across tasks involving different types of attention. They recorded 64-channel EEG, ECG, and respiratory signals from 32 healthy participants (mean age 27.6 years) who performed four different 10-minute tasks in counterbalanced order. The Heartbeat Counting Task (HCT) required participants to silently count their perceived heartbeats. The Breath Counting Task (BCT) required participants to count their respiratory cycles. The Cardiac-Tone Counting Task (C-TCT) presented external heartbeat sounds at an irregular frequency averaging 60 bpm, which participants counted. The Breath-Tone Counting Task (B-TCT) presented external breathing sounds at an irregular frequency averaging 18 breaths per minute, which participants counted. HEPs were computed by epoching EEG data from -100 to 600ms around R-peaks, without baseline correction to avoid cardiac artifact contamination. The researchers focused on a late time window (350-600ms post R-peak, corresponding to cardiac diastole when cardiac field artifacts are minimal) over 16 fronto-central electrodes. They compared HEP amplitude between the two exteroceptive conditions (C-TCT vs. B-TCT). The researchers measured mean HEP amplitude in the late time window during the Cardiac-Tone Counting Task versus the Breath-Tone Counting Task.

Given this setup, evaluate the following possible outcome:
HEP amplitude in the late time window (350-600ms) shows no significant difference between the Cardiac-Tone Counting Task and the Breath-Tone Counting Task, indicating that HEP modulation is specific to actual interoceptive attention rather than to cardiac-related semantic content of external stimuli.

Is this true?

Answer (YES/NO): YES